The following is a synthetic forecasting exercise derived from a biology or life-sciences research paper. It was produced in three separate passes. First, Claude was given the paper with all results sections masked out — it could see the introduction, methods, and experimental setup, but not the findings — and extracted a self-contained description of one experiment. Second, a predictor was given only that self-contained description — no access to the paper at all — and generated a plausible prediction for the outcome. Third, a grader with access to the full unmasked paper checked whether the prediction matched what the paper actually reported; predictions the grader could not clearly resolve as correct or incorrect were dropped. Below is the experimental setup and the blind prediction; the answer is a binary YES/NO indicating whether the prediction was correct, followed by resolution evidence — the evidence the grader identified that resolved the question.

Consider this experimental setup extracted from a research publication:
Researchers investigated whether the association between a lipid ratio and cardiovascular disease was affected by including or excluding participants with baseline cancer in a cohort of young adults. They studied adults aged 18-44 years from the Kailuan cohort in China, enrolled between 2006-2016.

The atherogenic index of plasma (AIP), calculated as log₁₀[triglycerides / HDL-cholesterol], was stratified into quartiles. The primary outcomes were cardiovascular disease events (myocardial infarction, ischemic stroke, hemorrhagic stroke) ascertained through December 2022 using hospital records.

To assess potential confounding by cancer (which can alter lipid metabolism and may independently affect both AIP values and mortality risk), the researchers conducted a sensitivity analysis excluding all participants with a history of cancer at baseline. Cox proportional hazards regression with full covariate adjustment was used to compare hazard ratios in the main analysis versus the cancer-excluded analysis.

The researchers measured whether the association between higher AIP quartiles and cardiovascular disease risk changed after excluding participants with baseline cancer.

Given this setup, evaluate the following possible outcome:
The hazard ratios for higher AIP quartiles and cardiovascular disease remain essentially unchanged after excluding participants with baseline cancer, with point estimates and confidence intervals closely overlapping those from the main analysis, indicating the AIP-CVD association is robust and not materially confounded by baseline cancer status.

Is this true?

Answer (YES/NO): YES